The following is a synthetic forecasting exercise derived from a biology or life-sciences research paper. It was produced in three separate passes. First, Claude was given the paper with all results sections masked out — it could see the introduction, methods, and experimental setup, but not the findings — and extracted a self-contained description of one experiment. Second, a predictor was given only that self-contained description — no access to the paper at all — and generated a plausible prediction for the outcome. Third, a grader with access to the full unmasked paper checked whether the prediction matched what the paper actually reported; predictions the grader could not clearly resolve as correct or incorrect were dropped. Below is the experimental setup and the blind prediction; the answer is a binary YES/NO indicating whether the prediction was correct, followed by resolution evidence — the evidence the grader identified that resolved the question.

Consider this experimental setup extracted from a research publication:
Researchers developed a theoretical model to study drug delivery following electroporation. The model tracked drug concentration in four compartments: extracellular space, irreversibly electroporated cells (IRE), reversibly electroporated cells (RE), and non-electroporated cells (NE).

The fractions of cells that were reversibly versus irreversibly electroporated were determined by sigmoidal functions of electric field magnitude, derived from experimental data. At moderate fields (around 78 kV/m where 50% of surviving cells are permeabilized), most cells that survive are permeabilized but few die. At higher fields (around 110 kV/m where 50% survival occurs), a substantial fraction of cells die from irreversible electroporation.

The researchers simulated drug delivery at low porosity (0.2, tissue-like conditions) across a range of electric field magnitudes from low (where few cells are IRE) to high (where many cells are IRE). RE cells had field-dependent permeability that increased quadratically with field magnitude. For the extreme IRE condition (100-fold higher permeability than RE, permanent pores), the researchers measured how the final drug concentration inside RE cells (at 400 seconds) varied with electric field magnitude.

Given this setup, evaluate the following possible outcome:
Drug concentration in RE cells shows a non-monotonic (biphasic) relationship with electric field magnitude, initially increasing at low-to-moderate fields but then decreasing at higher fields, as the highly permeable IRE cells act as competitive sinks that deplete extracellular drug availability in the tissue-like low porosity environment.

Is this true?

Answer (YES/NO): YES